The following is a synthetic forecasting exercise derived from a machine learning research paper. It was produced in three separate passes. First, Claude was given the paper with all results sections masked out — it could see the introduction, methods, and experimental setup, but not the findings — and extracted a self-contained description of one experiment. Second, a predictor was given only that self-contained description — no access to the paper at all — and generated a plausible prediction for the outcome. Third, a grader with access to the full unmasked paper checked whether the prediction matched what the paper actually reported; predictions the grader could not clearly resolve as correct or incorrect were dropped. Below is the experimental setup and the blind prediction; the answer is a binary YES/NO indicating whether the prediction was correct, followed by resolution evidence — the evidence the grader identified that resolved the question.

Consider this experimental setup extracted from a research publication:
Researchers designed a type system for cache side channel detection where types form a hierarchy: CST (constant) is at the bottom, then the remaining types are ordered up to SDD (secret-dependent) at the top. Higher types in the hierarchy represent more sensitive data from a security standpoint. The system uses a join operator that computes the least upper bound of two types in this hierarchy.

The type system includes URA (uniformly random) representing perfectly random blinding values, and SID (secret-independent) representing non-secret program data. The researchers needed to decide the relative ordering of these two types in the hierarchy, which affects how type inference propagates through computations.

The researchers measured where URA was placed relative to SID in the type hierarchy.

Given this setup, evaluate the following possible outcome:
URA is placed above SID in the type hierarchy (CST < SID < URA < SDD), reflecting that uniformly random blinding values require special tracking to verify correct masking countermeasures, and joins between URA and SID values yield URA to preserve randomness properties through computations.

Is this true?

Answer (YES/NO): NO